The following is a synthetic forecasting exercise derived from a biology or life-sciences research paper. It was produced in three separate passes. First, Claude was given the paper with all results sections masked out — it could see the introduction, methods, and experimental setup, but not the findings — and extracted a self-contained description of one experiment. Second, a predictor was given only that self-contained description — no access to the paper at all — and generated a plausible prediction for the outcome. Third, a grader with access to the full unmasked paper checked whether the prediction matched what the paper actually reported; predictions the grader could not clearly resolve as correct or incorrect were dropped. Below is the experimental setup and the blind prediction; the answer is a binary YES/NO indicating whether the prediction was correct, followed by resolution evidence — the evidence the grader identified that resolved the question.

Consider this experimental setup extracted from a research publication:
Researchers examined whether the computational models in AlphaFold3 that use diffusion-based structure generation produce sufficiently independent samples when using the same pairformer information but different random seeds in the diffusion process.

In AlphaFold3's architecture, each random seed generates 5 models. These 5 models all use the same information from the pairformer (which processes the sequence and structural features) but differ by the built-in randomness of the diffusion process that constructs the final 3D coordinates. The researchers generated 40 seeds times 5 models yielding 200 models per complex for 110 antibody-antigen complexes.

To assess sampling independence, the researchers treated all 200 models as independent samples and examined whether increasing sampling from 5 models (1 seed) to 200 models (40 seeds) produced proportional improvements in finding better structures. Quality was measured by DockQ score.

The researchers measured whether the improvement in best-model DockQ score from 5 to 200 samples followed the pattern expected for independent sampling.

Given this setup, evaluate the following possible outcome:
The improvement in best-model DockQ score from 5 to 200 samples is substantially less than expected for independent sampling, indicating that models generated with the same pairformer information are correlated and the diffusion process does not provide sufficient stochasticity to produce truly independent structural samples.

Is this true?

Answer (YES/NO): YES